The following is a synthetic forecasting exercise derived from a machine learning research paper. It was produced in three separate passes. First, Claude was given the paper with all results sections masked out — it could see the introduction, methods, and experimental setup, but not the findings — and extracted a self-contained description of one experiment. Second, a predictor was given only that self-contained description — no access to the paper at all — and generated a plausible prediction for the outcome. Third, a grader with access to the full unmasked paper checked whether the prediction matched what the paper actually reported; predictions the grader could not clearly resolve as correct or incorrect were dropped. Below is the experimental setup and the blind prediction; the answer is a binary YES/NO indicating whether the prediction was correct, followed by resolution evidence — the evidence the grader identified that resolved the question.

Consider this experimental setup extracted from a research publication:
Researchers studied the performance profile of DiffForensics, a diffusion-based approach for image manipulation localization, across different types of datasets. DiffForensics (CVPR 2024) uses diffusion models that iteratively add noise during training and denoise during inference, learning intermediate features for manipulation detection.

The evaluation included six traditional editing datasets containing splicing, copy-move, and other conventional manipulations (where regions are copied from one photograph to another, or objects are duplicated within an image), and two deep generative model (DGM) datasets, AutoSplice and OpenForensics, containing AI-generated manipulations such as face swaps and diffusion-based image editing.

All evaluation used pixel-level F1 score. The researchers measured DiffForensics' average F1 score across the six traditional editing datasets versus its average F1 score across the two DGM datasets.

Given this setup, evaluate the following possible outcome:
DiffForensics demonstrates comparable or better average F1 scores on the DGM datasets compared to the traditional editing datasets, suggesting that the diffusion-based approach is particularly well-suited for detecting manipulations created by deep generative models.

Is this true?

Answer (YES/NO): NO